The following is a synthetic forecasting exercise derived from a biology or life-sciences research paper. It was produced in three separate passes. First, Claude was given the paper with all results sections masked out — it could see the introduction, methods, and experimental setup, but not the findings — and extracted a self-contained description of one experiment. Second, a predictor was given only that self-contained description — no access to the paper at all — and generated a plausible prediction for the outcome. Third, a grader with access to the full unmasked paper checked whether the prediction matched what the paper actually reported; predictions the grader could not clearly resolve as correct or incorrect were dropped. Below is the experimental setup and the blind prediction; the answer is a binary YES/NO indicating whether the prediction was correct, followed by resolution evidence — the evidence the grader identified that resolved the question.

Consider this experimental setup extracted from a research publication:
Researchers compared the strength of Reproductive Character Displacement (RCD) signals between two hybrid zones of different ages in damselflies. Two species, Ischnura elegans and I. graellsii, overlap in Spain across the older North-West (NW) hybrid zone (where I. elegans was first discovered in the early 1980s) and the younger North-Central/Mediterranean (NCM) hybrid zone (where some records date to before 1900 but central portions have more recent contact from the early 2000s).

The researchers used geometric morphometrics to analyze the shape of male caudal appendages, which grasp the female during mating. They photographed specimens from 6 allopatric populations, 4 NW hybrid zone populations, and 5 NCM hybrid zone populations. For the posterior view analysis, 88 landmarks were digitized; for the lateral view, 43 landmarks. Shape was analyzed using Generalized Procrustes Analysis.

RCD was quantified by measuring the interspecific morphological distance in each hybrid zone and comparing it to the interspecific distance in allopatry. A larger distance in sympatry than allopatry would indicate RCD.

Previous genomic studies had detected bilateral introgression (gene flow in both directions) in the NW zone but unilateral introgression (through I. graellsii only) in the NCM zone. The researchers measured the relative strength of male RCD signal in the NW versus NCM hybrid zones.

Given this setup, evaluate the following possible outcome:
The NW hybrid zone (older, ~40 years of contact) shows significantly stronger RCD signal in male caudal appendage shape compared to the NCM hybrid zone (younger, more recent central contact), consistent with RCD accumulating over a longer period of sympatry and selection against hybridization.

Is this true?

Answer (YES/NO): NO